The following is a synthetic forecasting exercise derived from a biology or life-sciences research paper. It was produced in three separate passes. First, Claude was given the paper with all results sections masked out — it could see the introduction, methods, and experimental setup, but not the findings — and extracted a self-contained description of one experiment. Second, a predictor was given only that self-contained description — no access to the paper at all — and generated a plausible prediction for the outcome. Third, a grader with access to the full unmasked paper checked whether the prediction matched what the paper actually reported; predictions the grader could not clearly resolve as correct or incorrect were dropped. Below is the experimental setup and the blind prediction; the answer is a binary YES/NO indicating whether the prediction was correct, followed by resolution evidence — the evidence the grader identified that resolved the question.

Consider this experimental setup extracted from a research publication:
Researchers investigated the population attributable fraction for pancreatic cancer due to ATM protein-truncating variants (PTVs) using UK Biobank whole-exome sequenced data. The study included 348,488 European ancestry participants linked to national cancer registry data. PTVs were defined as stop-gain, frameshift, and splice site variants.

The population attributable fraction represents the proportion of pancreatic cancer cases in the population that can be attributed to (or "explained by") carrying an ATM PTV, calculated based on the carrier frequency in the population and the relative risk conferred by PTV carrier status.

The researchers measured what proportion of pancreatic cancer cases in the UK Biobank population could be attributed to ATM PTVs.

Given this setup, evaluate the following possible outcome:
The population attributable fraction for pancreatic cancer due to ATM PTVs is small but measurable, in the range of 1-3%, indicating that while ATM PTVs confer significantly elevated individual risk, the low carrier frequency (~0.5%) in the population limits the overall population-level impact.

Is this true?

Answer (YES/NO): YES